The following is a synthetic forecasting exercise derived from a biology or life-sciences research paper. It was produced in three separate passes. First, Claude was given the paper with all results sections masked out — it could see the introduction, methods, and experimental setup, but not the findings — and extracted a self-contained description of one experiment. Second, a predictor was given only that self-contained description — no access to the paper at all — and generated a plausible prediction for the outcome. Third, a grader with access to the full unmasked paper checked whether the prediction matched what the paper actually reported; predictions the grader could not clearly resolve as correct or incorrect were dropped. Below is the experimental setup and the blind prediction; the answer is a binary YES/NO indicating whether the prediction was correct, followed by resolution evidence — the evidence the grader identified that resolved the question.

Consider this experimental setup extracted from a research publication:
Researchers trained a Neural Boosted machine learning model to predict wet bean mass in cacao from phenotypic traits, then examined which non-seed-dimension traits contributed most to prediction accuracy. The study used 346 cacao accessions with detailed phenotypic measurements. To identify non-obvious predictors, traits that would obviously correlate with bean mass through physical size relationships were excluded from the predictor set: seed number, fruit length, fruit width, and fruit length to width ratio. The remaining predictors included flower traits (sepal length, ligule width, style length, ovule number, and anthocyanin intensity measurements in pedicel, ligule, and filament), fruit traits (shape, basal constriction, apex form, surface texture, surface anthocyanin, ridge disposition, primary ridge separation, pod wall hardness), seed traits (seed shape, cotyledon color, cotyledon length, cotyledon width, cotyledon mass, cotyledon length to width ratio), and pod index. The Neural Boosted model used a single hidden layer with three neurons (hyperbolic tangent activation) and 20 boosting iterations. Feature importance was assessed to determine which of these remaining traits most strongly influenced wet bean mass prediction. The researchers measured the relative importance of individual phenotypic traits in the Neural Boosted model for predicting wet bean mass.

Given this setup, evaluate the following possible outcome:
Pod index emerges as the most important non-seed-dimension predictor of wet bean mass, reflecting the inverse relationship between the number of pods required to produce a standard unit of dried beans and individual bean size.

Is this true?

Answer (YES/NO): NO